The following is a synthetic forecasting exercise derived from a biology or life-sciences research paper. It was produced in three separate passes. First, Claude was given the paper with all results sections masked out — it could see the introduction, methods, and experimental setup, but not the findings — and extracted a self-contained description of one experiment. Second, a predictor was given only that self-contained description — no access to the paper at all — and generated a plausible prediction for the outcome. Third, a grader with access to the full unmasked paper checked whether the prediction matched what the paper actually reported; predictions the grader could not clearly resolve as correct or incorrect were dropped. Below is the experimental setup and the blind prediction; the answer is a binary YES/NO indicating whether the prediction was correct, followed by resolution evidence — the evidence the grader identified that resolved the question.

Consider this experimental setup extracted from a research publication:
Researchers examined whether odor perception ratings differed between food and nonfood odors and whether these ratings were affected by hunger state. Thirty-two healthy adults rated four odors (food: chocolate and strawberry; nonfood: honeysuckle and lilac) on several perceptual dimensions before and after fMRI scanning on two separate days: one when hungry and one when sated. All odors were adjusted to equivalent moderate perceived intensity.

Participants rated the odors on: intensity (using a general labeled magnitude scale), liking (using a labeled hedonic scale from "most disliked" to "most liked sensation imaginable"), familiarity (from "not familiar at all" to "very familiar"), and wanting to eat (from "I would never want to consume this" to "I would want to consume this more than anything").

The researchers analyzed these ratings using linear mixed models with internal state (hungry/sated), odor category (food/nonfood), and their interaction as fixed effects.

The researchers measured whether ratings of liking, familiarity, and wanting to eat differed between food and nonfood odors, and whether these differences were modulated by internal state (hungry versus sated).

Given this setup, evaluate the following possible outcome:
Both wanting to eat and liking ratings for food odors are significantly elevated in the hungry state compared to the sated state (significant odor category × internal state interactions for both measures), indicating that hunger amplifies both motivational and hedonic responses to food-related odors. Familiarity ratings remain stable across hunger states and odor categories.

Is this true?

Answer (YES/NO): NO